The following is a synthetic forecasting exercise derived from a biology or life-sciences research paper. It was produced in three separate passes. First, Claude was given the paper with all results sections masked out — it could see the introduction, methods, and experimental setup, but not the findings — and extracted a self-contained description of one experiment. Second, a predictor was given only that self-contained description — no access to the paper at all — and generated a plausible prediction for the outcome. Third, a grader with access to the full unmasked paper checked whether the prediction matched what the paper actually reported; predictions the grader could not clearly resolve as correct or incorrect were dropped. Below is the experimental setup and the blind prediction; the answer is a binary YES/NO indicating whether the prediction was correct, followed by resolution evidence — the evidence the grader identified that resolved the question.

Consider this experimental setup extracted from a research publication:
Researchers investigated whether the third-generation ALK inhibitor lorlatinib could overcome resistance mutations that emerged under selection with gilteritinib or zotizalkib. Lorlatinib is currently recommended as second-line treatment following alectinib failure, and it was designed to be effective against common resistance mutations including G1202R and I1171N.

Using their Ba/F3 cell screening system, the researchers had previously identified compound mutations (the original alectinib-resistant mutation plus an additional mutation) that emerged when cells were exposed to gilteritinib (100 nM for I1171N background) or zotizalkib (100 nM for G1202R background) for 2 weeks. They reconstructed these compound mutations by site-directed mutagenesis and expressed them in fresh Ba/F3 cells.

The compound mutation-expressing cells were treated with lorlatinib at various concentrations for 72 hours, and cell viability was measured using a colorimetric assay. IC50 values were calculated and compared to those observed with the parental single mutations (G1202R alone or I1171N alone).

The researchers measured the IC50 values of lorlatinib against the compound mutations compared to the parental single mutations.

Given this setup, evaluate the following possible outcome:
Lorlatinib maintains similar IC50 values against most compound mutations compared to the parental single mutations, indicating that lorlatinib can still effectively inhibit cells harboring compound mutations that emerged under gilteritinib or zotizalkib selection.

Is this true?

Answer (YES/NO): NO